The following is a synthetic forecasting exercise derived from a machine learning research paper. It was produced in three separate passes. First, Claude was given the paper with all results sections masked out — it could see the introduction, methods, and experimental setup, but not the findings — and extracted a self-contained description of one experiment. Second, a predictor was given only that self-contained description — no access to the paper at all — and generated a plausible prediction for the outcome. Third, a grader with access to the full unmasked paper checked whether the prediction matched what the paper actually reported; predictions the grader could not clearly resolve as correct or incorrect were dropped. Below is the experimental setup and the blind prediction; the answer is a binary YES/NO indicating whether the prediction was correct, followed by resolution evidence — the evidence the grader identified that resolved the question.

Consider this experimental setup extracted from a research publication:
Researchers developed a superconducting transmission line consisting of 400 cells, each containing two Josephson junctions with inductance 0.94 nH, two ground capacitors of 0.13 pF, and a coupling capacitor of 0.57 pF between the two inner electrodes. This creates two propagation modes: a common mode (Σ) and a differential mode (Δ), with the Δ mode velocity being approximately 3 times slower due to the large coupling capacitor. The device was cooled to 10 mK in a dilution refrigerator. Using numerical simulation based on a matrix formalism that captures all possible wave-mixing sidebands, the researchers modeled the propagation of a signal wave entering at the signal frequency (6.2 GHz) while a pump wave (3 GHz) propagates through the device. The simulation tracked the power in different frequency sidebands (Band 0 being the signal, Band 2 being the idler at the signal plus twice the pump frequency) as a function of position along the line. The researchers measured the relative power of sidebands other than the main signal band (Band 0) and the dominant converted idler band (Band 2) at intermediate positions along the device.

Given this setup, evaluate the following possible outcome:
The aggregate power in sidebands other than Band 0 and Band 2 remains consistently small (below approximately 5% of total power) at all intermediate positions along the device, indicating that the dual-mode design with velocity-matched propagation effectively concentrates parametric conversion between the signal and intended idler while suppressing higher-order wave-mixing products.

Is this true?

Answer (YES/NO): YES